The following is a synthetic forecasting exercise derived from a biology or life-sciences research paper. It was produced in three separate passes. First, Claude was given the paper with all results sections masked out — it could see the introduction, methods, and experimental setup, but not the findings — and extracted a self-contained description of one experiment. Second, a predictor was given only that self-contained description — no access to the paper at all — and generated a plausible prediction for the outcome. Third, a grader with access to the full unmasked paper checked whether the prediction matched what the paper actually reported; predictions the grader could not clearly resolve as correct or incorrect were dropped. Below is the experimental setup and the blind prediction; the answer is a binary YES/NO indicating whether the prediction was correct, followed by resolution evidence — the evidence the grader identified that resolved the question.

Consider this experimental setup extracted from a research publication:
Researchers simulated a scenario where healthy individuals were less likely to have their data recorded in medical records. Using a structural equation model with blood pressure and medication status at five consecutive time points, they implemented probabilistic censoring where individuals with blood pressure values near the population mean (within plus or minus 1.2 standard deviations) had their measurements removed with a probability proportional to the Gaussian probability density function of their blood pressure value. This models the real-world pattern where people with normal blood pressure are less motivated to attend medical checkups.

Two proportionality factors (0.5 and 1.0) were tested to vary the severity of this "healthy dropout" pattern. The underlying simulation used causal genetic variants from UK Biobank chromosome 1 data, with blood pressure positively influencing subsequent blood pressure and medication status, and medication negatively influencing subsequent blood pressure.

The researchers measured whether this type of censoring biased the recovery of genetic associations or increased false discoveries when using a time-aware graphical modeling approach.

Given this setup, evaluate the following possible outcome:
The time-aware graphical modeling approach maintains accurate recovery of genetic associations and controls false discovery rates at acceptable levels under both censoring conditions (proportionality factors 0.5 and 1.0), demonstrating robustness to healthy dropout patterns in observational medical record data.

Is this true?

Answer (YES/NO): YES